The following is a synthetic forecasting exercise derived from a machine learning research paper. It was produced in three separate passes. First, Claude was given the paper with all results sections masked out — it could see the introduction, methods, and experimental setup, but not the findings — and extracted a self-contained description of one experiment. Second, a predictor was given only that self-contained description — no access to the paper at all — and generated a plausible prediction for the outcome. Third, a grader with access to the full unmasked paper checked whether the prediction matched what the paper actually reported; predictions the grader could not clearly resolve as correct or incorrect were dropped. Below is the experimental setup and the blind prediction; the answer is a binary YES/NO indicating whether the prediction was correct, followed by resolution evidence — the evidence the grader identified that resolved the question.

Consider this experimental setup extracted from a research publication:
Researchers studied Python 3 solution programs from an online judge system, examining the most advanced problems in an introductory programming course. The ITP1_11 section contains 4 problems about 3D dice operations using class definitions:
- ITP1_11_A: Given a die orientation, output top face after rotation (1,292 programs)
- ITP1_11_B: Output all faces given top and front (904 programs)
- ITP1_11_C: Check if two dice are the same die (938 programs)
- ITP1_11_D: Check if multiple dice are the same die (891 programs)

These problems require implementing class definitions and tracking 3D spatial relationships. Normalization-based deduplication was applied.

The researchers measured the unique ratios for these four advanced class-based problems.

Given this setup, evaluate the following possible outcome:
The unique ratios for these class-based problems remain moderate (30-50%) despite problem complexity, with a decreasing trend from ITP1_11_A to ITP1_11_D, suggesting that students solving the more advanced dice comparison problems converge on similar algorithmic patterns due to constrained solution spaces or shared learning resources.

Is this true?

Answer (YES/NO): NO